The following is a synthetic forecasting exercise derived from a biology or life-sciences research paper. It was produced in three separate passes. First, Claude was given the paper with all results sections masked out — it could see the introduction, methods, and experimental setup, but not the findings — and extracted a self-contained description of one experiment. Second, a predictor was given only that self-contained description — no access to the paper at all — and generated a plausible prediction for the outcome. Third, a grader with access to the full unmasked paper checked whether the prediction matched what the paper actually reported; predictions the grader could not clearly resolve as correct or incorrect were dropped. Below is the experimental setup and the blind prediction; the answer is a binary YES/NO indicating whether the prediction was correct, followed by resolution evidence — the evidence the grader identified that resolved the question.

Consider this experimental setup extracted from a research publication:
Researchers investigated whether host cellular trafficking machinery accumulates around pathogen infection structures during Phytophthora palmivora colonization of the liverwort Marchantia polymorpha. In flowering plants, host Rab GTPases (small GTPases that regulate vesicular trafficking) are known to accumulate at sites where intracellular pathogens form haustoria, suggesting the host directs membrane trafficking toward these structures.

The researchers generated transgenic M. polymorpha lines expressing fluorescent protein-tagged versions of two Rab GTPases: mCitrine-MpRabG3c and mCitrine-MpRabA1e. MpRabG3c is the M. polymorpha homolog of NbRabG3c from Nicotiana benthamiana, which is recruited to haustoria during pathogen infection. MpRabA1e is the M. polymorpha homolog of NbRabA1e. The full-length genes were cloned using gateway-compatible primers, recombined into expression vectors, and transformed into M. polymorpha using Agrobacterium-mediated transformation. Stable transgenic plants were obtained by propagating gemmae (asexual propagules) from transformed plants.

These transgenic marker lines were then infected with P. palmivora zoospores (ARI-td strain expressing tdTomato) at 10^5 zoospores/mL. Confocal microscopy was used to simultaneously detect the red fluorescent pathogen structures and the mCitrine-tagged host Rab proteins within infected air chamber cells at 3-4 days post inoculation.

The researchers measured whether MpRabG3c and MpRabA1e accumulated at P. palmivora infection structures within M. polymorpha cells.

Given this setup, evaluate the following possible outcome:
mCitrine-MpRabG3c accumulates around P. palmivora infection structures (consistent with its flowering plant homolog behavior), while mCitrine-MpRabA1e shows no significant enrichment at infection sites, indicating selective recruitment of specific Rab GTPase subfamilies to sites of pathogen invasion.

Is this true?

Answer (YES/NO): NO